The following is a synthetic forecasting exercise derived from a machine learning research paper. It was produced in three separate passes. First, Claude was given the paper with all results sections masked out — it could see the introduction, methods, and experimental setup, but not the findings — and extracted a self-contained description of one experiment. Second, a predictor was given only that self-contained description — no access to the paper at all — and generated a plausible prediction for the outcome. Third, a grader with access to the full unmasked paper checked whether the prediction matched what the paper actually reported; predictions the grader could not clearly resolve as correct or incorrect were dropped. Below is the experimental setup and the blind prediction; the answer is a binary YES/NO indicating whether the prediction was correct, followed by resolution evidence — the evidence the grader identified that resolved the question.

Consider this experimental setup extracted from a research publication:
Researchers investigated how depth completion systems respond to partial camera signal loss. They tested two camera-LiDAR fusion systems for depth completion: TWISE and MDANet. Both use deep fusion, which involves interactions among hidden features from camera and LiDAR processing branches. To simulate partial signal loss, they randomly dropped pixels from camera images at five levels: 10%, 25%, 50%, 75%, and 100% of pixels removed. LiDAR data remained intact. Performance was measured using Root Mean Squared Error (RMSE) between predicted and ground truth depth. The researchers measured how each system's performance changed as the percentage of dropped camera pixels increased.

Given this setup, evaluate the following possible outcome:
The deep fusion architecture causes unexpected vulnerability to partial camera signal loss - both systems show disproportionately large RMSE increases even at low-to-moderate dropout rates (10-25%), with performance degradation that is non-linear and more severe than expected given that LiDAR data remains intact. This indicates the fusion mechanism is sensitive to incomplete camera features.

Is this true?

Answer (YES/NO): NO